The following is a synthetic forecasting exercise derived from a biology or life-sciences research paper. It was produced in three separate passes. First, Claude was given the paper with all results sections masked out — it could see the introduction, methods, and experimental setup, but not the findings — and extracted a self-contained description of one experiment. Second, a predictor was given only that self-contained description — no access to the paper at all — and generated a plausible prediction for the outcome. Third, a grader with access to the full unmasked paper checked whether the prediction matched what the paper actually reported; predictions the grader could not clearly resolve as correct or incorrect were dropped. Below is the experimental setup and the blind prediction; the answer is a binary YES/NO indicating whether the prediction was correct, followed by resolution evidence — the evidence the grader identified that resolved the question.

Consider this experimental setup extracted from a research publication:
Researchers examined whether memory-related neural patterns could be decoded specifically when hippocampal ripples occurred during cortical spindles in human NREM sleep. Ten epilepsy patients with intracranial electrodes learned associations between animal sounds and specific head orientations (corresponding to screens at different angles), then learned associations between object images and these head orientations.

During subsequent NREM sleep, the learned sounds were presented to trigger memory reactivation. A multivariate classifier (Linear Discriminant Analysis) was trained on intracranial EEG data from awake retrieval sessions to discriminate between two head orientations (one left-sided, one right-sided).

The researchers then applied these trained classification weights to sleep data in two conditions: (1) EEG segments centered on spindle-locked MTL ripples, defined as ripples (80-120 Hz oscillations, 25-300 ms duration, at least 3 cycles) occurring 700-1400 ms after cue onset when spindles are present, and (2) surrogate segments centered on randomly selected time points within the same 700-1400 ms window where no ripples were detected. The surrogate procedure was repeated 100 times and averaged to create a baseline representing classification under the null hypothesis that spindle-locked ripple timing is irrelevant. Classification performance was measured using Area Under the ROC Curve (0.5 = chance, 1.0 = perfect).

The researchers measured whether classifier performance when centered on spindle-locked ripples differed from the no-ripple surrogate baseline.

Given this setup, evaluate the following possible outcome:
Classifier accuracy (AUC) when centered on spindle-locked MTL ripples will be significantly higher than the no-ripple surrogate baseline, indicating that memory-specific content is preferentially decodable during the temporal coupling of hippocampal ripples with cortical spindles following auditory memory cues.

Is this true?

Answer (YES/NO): YES